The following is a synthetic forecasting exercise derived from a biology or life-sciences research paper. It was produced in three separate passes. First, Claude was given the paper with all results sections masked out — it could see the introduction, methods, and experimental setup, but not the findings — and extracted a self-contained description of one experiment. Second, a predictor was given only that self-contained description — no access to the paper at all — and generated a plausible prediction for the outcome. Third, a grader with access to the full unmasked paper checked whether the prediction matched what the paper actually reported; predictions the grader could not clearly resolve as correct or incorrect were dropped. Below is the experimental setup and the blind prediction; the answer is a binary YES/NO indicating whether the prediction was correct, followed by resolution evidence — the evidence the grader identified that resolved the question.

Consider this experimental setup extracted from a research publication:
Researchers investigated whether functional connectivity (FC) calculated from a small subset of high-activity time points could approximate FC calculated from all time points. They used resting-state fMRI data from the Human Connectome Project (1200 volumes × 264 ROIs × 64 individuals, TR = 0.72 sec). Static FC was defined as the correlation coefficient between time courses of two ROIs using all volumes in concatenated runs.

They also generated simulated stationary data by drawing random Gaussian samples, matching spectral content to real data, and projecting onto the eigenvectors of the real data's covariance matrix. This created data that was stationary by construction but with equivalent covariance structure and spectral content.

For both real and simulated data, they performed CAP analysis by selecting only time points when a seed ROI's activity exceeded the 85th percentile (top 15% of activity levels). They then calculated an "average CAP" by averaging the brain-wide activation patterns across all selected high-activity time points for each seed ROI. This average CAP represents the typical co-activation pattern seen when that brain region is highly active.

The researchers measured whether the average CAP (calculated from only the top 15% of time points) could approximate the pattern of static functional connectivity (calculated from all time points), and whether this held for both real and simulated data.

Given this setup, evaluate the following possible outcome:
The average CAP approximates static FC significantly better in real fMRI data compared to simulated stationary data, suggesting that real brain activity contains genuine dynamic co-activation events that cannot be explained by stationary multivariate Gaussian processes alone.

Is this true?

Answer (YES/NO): NO